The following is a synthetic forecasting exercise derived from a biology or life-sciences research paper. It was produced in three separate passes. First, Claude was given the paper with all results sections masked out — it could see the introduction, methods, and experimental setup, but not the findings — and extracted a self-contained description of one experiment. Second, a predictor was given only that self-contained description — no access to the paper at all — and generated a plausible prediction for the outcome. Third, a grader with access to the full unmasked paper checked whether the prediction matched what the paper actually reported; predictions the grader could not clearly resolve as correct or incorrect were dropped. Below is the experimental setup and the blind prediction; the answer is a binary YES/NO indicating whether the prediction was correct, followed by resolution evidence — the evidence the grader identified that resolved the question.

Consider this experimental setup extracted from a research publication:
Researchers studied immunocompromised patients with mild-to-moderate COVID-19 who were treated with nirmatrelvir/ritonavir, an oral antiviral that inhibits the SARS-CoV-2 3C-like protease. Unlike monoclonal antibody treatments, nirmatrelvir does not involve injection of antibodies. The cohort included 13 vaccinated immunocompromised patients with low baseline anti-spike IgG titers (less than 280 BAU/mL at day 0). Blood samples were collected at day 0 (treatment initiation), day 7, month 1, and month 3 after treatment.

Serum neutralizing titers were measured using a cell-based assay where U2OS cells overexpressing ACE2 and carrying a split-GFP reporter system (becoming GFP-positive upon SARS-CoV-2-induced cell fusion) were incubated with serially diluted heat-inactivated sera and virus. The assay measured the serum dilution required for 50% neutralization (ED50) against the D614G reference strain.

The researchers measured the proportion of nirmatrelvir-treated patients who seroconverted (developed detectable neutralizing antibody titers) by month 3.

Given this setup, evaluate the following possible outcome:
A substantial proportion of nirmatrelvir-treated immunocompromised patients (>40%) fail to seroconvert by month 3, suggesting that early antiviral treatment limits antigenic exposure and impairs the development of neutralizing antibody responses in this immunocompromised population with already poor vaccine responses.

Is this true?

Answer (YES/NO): YES